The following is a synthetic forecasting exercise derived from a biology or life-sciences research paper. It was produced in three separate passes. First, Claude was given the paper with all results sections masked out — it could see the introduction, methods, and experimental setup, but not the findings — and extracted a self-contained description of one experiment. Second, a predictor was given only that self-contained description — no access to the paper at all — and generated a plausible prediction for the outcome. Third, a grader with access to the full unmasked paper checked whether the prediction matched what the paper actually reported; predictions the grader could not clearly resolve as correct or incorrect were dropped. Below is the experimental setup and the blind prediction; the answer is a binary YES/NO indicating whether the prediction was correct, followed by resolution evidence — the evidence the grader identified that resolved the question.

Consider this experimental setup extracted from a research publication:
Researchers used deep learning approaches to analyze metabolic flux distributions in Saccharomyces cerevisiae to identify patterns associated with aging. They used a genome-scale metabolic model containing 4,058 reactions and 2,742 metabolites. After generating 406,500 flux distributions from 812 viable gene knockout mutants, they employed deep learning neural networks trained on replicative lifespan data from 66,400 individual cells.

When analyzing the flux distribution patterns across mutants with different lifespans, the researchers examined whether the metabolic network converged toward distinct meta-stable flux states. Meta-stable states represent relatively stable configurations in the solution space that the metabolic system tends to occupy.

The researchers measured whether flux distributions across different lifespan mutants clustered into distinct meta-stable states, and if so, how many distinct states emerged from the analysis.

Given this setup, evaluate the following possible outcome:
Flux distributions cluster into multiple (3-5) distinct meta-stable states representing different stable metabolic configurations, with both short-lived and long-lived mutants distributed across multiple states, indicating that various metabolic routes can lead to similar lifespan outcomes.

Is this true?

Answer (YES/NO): NO